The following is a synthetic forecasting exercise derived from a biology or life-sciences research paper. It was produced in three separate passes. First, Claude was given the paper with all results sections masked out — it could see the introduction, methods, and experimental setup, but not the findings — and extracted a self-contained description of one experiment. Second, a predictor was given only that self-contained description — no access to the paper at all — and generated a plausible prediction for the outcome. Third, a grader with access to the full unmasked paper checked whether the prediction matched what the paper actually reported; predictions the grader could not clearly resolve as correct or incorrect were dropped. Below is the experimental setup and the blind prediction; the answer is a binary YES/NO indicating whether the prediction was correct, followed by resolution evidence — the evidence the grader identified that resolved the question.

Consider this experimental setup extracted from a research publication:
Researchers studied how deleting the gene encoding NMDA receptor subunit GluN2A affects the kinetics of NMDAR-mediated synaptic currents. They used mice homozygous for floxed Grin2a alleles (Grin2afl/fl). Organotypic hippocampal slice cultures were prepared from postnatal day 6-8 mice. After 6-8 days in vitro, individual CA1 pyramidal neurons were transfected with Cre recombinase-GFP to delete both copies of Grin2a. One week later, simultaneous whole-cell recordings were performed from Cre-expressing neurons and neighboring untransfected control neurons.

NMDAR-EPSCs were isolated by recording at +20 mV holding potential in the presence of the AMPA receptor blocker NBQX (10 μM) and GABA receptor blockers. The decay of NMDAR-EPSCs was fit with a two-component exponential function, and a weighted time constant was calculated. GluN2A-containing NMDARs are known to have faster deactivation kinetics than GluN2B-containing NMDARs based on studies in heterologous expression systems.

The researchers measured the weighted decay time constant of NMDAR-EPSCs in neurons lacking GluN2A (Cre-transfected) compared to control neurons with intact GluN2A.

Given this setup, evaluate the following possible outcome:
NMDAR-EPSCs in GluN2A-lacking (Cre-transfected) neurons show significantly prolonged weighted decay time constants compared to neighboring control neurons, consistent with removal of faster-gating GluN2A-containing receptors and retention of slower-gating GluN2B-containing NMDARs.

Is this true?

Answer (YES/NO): YES